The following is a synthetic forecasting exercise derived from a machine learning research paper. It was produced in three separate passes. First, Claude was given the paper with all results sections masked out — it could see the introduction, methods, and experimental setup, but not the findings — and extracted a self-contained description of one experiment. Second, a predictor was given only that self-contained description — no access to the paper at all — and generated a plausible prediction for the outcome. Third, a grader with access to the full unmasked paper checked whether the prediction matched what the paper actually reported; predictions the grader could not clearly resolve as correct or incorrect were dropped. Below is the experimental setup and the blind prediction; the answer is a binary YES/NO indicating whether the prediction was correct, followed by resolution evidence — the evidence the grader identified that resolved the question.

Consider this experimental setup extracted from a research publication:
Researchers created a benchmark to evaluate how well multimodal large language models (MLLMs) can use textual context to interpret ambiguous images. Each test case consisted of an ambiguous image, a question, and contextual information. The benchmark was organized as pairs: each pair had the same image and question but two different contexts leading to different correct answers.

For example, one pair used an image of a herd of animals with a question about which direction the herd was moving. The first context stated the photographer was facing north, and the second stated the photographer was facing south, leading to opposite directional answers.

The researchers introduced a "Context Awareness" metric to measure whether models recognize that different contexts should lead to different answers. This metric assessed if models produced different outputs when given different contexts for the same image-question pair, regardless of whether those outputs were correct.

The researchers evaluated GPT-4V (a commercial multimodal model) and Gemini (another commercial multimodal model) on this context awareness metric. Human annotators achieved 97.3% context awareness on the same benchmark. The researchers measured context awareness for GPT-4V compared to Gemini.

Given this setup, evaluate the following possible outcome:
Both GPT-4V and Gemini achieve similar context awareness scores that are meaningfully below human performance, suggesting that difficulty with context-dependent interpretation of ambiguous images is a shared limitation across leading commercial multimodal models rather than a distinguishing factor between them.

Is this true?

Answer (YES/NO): NO